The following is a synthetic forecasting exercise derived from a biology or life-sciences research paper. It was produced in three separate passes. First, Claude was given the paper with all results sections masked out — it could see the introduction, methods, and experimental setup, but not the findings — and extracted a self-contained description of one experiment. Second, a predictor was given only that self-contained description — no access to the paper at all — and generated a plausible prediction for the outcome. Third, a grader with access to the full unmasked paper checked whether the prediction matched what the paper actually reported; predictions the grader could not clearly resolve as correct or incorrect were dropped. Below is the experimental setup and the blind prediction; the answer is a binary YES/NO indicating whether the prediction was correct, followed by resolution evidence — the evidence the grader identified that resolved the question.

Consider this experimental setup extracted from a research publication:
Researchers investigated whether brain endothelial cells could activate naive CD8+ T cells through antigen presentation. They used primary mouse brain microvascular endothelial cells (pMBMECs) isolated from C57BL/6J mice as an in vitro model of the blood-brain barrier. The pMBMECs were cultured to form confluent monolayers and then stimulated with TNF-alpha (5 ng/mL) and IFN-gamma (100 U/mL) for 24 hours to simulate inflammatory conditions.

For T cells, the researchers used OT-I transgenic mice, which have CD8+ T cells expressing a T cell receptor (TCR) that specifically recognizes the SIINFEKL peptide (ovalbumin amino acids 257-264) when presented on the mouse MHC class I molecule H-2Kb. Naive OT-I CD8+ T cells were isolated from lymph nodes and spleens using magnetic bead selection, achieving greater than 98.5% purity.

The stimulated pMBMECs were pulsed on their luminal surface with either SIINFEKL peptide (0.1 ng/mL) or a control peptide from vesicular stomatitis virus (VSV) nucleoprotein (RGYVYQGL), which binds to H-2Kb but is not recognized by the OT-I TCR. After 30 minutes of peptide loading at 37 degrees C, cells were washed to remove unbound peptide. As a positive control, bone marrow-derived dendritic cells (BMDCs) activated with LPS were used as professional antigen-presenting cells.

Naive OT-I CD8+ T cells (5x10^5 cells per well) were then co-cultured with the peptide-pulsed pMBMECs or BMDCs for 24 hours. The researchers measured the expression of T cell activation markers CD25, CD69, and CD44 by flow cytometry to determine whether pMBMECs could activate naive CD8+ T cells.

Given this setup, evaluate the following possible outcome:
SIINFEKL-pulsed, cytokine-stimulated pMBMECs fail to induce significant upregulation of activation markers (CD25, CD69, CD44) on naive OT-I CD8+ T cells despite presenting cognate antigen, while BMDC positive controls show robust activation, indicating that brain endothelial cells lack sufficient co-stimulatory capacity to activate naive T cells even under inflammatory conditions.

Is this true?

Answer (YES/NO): NO